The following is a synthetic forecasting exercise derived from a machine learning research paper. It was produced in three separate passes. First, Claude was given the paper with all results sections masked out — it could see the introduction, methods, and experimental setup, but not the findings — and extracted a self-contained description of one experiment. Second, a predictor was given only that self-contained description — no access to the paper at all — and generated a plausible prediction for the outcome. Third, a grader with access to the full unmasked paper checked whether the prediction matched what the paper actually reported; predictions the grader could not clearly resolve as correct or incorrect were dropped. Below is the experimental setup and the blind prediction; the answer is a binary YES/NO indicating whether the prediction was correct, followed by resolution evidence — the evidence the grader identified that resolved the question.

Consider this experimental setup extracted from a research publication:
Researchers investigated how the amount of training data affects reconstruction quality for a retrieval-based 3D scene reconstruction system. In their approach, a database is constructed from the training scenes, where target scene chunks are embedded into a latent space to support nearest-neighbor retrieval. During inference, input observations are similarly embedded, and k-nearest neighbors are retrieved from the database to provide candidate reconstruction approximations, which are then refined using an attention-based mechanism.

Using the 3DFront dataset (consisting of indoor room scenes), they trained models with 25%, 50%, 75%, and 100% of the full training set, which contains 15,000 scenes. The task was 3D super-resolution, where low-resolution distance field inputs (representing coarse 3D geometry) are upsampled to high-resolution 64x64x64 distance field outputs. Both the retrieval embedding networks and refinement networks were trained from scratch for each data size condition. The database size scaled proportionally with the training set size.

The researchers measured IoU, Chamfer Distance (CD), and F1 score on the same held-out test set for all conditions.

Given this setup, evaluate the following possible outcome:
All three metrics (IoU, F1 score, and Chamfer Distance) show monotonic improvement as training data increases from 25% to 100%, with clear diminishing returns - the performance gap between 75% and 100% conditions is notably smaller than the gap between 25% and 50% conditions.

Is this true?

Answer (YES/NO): YES